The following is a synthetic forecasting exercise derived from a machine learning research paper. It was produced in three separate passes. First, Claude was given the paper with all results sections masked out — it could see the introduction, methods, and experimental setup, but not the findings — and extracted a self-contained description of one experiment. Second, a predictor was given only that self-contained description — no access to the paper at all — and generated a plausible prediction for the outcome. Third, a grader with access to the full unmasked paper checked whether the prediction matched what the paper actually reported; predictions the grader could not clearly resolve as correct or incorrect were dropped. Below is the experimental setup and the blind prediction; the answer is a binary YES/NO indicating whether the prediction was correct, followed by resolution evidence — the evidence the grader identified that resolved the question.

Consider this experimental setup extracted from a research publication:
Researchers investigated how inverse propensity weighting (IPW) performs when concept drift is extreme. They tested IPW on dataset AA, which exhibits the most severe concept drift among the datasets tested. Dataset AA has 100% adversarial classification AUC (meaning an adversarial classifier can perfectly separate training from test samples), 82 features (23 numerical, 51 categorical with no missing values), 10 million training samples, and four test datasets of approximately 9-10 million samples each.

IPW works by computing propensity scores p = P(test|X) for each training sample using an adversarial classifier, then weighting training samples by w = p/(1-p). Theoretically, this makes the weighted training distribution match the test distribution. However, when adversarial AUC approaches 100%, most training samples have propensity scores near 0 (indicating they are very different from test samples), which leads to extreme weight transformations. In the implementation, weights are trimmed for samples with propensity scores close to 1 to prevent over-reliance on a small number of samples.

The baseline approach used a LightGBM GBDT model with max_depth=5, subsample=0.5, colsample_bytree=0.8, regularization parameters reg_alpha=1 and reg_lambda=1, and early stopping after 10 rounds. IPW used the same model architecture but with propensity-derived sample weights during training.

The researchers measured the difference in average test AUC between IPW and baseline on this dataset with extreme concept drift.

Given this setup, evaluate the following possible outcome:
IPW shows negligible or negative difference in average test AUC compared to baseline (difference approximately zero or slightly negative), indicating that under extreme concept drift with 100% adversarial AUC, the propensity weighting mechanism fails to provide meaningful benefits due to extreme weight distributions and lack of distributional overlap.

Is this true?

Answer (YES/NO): NO